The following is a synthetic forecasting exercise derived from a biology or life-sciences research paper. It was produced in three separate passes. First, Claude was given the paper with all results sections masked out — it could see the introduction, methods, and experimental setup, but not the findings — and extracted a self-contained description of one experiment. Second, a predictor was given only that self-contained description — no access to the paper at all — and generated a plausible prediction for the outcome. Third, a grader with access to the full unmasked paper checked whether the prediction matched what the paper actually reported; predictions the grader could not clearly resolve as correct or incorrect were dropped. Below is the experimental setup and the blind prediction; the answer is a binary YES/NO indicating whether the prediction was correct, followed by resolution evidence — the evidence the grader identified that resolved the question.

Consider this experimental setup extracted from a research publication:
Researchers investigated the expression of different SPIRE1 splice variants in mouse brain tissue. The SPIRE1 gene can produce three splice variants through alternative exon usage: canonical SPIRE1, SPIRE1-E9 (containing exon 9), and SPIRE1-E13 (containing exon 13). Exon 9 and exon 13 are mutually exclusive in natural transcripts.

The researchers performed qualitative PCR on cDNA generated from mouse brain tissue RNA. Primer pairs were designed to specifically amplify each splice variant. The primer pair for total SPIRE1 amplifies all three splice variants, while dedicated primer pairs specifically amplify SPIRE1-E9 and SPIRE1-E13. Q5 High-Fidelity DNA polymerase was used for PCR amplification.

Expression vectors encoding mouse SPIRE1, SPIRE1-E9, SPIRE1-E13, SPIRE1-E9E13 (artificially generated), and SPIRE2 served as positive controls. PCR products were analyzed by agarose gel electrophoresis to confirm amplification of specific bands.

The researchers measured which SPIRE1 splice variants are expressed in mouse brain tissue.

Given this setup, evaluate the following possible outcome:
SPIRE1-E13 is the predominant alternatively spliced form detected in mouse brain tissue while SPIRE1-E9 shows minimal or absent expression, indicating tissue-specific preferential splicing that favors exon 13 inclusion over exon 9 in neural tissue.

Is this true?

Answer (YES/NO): NO